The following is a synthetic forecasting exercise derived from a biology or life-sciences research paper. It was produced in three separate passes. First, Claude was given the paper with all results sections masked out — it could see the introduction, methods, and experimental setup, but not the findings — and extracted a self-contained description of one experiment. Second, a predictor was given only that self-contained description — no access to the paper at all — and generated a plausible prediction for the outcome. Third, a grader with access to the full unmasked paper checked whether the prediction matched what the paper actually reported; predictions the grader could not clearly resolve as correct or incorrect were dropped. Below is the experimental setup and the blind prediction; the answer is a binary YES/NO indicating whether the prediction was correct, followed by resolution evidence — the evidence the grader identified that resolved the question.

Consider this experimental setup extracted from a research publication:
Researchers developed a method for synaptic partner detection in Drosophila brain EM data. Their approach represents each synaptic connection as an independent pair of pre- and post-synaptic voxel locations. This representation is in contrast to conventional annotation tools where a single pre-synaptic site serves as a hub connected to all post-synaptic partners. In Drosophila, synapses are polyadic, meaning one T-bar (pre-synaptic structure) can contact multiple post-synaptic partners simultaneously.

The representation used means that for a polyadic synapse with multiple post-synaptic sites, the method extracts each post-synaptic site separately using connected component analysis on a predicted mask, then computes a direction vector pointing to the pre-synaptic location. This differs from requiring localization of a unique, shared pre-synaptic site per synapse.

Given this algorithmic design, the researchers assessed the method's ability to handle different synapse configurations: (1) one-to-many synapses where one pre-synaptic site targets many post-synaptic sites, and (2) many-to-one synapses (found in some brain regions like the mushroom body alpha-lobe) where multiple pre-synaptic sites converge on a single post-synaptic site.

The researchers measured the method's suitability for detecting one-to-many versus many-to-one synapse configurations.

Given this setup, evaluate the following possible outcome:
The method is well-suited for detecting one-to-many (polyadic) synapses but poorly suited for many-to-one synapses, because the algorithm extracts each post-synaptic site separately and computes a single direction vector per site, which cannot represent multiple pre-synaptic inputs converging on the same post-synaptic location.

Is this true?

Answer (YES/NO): YES